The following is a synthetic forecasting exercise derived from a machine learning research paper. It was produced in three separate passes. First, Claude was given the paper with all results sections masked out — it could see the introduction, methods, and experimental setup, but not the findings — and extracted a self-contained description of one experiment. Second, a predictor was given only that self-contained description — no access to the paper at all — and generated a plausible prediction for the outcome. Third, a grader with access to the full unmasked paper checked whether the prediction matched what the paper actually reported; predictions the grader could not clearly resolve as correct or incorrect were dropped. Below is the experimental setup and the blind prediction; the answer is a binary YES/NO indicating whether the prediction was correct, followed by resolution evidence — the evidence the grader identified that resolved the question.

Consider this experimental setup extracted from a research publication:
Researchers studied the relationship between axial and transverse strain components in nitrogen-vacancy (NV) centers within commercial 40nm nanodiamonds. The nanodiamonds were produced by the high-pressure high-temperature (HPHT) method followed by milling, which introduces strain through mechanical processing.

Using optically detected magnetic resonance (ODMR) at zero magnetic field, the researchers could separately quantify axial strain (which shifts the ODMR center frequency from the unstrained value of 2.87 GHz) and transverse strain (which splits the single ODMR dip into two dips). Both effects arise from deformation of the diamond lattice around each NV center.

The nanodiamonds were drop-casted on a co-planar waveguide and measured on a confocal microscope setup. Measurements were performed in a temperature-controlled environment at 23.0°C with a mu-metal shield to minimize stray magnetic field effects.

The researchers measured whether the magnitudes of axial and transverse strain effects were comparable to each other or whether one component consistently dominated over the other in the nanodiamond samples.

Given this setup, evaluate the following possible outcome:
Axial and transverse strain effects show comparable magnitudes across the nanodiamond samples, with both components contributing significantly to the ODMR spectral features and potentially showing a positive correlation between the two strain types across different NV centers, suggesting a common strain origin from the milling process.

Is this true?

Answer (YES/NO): NO